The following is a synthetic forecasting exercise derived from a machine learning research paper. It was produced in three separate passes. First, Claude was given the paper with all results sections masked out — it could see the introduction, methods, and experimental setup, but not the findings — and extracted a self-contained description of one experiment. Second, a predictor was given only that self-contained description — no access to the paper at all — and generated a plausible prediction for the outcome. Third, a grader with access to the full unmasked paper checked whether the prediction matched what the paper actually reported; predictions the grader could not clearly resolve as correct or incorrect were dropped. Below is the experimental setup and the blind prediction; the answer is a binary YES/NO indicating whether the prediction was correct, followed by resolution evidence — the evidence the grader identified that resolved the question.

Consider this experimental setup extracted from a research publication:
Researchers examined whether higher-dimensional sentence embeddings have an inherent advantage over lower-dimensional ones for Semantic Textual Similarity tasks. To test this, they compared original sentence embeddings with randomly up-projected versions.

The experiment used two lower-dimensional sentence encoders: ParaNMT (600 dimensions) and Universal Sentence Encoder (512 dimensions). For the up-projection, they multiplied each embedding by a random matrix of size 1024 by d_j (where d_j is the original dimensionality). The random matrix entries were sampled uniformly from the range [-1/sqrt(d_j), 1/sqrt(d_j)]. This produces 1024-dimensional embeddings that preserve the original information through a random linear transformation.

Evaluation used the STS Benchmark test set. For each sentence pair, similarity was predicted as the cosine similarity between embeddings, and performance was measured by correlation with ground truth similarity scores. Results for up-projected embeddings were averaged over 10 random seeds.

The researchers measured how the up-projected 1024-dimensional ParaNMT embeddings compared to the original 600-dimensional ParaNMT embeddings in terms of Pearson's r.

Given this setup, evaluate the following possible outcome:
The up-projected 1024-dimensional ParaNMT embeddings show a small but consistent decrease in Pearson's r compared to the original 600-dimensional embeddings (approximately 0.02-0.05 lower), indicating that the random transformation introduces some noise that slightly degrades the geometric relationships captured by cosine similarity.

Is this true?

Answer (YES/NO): NO